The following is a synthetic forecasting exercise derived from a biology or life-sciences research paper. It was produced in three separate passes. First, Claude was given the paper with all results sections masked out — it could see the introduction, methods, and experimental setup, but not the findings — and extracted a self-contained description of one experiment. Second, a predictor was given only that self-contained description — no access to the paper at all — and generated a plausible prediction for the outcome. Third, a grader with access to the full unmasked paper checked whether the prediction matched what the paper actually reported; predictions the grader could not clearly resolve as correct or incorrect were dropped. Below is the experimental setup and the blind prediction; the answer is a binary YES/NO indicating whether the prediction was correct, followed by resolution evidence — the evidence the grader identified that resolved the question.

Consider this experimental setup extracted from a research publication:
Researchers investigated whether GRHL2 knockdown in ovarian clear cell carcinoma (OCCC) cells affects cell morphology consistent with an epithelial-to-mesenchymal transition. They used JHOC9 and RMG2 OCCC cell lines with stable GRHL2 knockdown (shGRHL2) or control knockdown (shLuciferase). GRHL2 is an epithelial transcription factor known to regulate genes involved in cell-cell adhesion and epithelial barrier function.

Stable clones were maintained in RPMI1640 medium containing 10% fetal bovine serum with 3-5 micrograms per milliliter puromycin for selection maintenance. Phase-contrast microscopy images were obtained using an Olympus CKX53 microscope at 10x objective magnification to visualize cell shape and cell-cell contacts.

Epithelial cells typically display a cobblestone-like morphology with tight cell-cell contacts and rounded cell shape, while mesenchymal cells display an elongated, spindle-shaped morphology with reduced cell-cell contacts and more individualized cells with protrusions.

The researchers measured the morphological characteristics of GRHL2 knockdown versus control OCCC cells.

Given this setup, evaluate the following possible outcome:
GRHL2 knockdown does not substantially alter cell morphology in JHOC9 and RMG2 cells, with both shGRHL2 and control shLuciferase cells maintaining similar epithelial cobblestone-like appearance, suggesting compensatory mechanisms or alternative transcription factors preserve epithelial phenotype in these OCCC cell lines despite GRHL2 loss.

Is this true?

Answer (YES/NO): NO